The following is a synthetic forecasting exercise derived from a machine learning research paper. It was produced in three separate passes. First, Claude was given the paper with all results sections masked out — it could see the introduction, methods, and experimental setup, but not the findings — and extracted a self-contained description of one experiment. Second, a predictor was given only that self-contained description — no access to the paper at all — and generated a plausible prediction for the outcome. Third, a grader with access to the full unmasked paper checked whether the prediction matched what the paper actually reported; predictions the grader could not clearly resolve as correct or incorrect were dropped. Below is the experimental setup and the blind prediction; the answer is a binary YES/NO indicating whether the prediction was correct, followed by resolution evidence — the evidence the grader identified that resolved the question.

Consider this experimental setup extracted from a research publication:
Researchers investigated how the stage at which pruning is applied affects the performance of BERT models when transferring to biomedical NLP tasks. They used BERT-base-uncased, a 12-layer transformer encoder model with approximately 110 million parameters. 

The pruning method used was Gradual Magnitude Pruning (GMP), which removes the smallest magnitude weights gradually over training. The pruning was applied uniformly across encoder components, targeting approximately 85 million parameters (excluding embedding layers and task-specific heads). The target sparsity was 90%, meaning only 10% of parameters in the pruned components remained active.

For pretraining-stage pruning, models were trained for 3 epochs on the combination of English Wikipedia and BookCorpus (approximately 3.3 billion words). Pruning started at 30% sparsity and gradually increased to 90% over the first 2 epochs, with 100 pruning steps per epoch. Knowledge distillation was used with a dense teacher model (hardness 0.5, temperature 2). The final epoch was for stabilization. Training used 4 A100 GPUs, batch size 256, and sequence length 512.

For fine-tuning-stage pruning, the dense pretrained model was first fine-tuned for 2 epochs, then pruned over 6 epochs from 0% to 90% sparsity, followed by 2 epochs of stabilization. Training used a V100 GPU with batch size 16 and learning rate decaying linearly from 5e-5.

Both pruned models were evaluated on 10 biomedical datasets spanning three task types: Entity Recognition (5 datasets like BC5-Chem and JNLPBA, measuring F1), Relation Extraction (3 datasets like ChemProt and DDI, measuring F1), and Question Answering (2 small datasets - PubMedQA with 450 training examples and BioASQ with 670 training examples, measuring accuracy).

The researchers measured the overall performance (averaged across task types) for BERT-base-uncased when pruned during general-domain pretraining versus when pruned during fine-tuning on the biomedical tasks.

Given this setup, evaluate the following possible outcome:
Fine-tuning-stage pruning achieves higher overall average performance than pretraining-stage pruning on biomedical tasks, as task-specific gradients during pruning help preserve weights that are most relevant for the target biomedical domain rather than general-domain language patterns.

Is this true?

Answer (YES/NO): NO